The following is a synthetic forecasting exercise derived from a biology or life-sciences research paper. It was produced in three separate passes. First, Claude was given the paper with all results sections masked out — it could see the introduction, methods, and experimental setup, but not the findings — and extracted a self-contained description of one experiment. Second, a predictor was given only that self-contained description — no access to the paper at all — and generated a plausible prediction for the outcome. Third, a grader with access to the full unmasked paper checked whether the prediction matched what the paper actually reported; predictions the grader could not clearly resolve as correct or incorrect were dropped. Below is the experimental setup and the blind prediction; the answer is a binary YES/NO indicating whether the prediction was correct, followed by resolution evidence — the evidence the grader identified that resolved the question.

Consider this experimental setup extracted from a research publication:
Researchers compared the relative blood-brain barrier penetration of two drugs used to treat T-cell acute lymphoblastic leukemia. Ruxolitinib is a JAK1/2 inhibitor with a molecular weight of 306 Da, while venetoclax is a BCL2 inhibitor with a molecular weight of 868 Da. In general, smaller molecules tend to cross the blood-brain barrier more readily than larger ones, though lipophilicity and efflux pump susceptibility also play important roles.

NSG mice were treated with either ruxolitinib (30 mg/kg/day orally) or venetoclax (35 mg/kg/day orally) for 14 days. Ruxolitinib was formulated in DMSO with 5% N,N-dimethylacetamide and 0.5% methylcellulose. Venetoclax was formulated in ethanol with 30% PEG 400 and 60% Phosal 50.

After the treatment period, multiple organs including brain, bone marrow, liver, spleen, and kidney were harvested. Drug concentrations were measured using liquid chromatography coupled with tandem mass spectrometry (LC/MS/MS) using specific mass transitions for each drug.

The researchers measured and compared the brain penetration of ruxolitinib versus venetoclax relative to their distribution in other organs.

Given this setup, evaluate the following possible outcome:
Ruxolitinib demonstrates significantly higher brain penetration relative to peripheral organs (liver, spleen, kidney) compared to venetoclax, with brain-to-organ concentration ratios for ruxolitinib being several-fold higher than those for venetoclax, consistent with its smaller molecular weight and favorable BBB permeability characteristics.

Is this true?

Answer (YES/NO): YES